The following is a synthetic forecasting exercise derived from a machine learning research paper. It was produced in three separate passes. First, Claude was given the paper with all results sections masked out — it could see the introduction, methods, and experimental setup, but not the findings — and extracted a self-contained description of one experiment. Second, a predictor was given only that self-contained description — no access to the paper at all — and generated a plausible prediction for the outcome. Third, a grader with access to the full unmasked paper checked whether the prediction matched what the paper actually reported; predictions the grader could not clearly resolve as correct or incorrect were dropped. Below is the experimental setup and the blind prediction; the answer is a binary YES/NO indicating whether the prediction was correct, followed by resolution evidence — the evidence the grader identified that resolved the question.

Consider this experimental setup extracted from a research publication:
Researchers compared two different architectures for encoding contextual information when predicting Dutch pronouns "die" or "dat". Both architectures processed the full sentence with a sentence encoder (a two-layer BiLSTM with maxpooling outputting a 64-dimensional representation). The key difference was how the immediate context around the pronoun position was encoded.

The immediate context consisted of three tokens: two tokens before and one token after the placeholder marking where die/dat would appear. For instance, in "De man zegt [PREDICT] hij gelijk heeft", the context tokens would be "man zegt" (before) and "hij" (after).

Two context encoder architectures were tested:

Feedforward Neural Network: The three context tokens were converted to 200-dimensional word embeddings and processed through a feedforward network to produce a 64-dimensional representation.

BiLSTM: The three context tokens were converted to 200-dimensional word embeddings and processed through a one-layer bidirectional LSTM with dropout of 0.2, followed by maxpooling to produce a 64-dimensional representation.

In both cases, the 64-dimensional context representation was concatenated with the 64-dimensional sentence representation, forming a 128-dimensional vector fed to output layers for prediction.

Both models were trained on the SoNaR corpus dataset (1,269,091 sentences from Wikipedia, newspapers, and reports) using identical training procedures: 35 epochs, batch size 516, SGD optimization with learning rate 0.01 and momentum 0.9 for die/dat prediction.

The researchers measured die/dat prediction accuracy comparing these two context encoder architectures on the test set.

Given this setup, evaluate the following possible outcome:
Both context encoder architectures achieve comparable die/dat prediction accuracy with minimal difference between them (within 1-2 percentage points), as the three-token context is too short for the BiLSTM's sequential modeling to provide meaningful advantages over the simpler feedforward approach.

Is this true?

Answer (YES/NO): YES